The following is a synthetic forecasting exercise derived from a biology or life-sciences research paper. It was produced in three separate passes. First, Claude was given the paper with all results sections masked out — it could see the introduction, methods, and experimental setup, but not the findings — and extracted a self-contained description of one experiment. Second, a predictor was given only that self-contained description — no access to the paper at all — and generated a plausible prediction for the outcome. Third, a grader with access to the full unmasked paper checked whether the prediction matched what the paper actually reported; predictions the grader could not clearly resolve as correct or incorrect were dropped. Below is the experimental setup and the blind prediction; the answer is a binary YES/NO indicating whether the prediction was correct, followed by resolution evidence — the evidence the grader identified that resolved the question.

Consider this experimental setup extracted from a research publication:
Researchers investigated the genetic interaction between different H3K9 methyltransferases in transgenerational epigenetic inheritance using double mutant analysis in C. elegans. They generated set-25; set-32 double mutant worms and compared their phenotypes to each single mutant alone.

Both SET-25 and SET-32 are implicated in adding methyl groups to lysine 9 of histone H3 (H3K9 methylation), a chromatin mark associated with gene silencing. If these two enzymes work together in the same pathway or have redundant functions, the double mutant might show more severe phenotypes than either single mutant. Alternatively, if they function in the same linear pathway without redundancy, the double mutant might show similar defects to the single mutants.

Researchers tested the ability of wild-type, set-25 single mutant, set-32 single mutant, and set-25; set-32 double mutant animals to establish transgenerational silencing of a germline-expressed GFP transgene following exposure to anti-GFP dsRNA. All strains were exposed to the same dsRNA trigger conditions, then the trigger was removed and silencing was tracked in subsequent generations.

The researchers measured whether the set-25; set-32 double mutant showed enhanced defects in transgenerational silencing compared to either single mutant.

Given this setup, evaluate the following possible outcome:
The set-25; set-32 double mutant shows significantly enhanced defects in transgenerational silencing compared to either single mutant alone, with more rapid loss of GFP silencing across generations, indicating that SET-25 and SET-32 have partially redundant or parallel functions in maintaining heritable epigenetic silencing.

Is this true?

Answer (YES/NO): NO